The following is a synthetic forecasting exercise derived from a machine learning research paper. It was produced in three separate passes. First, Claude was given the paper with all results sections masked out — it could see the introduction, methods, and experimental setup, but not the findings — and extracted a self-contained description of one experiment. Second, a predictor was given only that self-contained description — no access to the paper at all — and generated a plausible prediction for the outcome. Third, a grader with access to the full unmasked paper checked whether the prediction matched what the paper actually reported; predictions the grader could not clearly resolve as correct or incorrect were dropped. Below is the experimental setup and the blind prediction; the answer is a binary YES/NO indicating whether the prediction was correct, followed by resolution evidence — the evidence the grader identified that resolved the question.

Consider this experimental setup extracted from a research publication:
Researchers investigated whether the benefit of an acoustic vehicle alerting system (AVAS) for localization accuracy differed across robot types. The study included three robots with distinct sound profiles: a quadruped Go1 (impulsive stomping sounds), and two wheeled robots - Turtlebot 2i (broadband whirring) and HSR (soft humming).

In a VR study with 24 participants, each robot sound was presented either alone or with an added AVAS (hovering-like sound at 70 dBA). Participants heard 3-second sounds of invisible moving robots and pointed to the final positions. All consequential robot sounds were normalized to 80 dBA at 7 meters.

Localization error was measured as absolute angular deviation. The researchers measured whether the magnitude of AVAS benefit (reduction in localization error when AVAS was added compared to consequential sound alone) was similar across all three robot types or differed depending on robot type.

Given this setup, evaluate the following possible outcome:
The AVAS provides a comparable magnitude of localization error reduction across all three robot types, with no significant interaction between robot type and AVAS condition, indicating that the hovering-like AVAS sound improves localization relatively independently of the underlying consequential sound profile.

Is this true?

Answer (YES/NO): NO